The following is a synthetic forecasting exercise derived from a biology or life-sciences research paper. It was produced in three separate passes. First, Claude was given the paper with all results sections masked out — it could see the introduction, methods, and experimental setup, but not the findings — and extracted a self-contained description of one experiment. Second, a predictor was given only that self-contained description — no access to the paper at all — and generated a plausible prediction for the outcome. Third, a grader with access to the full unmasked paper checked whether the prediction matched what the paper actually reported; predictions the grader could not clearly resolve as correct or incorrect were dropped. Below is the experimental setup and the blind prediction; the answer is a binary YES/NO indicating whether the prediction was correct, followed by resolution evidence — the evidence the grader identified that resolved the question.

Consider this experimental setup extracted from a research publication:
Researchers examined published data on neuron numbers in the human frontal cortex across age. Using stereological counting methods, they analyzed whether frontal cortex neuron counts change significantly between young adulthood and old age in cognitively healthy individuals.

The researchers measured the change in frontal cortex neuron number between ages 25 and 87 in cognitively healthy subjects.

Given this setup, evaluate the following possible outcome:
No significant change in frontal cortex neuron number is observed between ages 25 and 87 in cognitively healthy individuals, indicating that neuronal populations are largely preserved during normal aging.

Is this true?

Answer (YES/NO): YES